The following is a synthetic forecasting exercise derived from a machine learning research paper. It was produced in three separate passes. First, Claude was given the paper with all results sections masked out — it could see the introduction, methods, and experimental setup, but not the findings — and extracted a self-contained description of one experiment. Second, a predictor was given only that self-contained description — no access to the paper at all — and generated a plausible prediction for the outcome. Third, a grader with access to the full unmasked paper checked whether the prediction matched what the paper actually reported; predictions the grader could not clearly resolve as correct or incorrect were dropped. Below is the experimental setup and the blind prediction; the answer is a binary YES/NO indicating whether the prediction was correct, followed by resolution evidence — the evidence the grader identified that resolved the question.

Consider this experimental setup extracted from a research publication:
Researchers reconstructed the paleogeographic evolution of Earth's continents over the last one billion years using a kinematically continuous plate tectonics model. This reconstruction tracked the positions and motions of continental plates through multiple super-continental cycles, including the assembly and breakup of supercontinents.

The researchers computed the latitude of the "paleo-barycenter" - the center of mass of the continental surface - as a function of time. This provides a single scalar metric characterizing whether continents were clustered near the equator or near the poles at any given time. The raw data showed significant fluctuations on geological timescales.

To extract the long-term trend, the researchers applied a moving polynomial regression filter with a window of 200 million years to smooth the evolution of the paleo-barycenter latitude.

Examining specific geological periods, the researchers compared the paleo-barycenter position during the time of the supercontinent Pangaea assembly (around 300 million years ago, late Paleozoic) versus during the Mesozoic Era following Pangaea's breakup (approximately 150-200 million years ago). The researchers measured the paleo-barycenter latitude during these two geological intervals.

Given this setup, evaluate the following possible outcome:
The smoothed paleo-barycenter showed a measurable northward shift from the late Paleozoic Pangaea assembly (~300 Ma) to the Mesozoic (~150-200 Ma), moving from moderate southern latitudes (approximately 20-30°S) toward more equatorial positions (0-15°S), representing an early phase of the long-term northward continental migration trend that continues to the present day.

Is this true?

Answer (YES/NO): NO